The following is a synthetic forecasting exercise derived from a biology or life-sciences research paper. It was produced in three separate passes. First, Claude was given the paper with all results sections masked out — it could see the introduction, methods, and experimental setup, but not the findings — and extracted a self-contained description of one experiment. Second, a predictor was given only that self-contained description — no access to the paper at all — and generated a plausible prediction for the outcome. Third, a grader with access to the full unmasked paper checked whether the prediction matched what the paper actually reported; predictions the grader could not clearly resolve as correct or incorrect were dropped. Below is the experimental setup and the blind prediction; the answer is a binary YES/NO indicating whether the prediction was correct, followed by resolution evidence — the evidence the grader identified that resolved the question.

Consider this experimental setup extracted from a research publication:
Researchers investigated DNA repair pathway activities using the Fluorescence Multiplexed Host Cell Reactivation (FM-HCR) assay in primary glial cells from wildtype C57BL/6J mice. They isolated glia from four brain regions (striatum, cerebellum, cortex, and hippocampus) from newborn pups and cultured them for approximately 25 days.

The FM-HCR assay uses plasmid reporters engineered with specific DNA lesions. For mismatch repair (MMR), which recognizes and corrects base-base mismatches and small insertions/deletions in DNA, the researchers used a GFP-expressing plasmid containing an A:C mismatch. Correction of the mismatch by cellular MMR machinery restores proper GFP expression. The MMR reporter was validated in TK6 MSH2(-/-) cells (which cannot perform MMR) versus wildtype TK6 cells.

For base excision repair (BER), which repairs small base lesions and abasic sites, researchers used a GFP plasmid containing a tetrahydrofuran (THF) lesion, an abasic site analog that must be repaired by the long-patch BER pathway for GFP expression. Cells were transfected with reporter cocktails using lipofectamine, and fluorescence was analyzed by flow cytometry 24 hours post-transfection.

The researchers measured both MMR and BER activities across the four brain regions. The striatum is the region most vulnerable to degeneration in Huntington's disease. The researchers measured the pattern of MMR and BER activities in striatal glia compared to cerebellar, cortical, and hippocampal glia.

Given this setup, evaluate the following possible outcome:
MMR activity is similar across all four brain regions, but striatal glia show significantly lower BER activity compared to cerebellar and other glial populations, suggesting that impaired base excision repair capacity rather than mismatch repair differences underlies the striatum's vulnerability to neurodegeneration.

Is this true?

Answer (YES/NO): NO